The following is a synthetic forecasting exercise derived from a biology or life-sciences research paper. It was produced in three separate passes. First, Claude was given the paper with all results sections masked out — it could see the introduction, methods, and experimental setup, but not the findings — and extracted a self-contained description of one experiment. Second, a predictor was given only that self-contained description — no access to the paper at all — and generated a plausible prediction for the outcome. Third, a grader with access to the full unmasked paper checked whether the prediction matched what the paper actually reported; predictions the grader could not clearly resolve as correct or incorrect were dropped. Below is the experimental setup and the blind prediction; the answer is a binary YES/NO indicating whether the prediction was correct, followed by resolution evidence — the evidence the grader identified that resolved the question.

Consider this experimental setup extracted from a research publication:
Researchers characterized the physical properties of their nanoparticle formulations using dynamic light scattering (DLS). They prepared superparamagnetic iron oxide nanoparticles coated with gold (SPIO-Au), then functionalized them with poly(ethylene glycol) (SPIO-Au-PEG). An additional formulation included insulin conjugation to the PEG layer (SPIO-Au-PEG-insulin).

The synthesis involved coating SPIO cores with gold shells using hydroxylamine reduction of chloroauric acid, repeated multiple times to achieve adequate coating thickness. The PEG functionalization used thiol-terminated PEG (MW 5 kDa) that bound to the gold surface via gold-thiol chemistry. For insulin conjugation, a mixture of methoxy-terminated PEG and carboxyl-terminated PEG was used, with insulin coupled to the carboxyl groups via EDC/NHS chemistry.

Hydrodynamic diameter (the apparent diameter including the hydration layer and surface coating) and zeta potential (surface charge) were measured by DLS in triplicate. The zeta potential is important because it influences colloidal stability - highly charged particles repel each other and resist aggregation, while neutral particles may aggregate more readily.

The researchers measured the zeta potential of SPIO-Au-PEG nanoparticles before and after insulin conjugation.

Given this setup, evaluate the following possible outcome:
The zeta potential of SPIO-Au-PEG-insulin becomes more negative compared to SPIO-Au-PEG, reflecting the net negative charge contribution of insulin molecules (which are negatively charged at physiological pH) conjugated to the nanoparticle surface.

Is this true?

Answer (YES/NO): NO